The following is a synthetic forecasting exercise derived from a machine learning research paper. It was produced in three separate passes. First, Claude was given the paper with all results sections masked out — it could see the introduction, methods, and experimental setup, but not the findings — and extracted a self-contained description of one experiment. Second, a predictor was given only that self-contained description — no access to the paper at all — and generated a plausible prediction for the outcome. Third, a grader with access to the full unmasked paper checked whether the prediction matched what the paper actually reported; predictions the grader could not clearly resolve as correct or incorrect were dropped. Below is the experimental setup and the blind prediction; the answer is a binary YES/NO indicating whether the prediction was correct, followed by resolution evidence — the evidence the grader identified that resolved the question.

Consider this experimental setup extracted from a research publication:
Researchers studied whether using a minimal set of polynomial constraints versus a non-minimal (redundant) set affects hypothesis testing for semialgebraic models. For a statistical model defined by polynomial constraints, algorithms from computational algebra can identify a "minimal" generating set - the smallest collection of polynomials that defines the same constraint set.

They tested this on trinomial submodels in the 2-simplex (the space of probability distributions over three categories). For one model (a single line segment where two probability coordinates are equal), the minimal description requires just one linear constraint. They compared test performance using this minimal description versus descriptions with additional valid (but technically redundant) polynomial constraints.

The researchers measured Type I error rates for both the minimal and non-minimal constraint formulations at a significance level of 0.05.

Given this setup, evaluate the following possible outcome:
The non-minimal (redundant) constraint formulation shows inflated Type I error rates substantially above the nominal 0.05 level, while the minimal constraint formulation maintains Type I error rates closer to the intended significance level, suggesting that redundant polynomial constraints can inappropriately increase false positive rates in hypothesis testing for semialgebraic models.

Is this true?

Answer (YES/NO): NO